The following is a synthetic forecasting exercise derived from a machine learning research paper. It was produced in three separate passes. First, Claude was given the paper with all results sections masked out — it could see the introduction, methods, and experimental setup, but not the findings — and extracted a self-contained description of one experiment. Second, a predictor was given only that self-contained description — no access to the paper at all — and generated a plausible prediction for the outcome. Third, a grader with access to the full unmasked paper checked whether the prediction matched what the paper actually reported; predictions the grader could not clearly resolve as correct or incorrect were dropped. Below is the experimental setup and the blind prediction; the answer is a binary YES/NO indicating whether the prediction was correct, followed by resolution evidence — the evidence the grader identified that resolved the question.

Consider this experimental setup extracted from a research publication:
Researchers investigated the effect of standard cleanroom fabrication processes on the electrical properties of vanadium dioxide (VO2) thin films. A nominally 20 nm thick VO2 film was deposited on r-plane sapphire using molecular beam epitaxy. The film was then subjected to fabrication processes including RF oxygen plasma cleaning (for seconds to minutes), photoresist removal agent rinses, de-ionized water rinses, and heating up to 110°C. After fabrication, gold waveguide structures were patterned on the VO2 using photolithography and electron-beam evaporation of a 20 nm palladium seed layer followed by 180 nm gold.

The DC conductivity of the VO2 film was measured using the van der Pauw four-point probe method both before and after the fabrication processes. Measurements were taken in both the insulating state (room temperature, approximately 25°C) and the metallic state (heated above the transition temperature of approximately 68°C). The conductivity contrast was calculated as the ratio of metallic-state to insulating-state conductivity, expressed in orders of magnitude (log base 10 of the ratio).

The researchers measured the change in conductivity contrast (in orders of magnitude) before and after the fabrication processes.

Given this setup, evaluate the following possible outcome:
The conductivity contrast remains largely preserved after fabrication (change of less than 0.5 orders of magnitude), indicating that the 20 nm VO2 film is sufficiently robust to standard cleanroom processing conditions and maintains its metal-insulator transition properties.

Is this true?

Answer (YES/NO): NO